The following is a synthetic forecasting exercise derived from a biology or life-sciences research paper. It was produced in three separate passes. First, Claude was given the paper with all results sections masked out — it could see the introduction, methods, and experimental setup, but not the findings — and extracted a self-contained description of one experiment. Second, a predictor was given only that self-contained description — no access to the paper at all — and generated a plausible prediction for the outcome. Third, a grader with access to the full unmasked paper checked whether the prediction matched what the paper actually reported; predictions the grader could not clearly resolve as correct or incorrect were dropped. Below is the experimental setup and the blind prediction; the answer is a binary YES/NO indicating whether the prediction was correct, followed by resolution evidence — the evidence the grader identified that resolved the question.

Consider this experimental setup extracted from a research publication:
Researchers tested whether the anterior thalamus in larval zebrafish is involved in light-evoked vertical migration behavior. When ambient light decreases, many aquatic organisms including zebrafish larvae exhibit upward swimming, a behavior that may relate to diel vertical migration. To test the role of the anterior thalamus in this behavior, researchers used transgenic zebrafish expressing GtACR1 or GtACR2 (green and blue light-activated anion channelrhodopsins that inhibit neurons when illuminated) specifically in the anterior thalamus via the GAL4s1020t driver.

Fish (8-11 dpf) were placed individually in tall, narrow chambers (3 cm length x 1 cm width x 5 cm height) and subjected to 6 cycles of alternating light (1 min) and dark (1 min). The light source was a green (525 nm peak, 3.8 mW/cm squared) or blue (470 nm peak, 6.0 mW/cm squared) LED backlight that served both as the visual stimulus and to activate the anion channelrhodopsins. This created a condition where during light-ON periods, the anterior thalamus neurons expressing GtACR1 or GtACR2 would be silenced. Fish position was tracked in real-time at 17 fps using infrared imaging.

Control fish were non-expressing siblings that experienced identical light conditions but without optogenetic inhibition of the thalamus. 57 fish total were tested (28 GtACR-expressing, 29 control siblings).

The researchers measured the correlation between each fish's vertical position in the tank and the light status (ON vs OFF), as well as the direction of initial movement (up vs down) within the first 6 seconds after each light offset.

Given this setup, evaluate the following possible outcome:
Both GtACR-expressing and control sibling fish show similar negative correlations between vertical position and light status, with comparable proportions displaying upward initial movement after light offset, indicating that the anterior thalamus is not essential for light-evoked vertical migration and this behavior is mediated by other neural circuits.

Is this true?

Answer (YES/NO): NO